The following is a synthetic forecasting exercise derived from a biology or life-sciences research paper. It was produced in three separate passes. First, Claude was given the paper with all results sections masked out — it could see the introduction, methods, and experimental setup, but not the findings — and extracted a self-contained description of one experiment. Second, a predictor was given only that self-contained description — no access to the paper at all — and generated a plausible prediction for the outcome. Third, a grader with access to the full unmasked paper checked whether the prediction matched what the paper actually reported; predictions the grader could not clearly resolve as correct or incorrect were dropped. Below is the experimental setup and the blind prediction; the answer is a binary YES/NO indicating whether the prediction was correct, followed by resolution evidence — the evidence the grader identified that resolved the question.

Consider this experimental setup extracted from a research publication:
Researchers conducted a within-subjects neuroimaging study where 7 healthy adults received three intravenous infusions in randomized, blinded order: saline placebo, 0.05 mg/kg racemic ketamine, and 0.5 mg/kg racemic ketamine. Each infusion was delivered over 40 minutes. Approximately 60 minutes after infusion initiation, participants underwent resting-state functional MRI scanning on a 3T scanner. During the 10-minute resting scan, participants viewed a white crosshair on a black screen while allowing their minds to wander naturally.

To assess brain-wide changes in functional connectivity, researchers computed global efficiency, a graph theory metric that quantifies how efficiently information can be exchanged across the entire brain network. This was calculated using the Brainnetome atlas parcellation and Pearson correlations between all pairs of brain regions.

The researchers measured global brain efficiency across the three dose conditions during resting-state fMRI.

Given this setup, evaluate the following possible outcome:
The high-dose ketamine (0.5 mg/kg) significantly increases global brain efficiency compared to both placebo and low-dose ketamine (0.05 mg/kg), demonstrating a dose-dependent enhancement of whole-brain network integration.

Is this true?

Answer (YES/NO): NO